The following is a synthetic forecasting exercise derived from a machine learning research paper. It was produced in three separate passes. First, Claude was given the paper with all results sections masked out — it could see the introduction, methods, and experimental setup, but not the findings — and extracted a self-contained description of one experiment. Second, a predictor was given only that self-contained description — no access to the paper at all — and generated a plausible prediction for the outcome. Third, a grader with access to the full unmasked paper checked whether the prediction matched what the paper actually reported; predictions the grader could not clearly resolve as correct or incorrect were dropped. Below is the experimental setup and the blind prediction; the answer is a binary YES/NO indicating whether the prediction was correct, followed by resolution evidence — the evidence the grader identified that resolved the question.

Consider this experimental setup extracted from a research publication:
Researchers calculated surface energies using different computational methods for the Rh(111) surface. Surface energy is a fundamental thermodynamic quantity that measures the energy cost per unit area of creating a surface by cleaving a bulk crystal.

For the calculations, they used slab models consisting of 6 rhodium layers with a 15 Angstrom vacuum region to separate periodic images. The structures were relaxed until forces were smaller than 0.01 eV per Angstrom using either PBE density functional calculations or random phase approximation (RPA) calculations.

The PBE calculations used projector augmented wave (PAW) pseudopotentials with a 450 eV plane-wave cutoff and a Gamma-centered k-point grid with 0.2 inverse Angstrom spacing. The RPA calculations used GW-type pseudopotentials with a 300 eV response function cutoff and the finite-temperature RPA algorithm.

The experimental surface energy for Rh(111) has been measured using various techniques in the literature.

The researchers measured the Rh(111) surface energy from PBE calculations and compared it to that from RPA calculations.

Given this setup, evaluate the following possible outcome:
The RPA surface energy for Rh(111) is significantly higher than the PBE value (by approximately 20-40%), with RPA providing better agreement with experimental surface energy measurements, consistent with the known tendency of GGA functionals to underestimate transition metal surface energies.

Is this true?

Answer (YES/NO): YES